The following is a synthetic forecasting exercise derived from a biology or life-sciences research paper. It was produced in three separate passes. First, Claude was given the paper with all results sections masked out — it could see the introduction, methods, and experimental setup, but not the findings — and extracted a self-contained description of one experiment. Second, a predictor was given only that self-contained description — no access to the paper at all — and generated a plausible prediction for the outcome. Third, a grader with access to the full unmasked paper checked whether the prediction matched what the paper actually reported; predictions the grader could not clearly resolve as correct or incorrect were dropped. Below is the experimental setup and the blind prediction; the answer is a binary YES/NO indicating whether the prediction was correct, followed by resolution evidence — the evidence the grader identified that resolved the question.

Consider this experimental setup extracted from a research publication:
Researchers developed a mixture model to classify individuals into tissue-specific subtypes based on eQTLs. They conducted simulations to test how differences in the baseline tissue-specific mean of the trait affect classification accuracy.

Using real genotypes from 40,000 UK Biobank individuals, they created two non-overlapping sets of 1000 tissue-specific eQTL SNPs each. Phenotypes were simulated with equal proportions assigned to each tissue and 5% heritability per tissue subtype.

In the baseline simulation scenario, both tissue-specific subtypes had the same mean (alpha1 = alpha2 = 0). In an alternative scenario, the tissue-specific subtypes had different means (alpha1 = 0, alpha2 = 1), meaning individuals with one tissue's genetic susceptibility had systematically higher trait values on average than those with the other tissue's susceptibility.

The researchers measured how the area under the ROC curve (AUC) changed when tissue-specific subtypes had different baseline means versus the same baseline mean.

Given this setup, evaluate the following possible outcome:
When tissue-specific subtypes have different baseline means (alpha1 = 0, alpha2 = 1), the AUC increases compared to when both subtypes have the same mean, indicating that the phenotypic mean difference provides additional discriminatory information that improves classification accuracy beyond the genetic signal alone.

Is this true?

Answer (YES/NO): YES